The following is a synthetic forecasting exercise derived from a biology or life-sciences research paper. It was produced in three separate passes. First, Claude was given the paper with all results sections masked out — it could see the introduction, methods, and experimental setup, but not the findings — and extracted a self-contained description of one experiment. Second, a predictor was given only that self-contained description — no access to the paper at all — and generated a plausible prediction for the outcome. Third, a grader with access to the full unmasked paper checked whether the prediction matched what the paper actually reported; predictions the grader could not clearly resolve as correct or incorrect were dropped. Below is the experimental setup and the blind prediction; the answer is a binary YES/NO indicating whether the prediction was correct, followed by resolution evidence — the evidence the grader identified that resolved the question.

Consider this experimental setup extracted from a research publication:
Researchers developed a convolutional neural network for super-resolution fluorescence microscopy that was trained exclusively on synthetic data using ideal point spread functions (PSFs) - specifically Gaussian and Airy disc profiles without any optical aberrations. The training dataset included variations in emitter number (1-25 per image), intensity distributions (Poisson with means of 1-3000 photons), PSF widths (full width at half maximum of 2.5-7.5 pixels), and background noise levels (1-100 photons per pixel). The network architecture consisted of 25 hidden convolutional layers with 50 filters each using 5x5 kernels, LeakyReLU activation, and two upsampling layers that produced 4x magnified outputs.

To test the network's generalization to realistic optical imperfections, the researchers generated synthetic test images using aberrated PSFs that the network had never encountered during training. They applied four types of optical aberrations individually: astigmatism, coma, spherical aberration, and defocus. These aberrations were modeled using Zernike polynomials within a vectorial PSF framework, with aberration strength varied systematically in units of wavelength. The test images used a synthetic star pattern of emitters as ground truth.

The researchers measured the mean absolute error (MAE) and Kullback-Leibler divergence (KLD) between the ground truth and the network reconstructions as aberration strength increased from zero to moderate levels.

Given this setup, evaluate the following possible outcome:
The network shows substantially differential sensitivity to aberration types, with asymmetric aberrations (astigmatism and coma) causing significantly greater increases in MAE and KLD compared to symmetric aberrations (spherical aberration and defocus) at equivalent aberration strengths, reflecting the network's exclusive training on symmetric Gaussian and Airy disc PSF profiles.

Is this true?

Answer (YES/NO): NO